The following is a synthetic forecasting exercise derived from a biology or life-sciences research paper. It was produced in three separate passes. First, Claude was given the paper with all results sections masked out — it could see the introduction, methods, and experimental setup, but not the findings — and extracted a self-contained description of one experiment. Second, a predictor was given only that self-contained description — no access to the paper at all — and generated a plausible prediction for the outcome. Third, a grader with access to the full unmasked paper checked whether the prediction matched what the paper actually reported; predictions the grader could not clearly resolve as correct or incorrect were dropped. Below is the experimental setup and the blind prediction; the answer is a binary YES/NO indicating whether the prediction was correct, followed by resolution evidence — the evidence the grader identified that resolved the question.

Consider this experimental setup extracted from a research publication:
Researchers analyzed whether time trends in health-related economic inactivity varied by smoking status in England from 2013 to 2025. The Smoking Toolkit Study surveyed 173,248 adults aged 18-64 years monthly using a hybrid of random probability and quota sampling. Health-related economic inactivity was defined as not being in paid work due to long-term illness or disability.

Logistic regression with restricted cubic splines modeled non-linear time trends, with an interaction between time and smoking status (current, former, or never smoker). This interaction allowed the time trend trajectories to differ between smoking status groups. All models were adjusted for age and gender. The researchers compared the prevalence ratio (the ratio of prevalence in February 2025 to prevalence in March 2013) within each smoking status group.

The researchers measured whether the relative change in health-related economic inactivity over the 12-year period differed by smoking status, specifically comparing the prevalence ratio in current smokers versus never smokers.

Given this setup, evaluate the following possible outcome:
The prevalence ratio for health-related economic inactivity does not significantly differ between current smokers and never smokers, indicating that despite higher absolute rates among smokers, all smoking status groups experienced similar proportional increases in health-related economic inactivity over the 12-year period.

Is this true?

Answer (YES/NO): YES